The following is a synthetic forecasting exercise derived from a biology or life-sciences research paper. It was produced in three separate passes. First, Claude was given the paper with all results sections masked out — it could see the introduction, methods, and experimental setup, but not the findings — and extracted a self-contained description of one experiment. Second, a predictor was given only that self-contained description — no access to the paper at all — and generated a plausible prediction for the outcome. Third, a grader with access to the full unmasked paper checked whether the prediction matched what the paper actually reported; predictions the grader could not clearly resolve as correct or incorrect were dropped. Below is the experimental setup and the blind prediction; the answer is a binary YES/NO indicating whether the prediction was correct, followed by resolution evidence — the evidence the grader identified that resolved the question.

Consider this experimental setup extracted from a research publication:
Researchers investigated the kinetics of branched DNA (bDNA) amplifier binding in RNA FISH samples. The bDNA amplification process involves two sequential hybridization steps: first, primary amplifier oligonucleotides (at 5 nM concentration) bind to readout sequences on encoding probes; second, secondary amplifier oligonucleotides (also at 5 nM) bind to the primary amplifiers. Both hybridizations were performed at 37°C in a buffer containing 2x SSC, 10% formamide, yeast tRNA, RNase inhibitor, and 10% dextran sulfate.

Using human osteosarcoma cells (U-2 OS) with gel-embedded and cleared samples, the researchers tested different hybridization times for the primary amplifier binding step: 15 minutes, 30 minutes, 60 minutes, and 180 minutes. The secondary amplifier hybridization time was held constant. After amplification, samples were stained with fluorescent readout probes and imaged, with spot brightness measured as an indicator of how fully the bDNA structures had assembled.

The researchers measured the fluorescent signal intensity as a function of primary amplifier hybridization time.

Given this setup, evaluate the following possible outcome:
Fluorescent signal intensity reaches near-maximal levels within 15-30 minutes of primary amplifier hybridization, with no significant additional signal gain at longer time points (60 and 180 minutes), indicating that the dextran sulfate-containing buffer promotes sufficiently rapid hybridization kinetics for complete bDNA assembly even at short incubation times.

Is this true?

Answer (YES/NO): YES